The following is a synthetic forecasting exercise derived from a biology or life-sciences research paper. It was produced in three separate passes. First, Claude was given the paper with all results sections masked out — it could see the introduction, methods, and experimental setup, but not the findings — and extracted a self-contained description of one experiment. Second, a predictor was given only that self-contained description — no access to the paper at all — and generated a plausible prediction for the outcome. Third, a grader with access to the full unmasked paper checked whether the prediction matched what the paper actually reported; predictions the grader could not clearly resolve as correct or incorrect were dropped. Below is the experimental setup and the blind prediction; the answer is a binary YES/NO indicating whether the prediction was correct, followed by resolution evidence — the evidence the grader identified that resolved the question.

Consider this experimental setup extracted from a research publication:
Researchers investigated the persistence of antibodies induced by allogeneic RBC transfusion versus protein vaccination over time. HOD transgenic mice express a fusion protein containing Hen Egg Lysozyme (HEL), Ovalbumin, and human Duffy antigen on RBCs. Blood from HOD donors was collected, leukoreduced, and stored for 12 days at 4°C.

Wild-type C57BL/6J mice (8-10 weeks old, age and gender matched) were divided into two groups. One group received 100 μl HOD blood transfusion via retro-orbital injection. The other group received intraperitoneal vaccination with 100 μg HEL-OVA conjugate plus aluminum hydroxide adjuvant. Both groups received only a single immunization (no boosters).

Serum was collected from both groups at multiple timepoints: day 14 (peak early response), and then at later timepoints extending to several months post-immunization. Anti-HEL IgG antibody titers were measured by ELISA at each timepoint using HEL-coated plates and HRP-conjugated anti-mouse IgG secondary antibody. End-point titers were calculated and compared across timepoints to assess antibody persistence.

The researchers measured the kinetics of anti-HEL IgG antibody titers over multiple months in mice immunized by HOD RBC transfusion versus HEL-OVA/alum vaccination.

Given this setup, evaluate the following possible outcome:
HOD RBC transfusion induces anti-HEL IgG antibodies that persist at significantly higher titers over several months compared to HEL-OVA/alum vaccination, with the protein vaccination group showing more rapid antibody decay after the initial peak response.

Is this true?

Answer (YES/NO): NO